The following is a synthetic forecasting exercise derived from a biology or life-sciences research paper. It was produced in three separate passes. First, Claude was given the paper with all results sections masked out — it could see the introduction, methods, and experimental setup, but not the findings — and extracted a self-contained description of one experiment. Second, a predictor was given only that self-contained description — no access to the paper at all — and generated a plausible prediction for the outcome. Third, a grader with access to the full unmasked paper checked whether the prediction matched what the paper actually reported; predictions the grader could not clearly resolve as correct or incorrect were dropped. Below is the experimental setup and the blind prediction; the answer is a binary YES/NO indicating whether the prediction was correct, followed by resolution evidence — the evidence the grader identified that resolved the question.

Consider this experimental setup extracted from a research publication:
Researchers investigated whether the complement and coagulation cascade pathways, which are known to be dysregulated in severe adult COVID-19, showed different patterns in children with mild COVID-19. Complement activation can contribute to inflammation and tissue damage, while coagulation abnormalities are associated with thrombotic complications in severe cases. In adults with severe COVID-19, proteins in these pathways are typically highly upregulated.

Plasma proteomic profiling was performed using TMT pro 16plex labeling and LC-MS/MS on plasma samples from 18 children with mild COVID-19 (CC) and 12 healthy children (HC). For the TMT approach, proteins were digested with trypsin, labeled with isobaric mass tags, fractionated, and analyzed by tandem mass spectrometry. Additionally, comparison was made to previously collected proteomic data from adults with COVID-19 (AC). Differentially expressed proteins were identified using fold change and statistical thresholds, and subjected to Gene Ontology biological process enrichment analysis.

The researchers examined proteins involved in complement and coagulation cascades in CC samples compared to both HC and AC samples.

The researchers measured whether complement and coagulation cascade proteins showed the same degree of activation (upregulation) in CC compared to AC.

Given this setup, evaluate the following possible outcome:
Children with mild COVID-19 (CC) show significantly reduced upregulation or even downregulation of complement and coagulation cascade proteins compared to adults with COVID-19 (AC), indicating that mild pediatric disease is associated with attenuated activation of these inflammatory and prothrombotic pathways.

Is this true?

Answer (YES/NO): NO